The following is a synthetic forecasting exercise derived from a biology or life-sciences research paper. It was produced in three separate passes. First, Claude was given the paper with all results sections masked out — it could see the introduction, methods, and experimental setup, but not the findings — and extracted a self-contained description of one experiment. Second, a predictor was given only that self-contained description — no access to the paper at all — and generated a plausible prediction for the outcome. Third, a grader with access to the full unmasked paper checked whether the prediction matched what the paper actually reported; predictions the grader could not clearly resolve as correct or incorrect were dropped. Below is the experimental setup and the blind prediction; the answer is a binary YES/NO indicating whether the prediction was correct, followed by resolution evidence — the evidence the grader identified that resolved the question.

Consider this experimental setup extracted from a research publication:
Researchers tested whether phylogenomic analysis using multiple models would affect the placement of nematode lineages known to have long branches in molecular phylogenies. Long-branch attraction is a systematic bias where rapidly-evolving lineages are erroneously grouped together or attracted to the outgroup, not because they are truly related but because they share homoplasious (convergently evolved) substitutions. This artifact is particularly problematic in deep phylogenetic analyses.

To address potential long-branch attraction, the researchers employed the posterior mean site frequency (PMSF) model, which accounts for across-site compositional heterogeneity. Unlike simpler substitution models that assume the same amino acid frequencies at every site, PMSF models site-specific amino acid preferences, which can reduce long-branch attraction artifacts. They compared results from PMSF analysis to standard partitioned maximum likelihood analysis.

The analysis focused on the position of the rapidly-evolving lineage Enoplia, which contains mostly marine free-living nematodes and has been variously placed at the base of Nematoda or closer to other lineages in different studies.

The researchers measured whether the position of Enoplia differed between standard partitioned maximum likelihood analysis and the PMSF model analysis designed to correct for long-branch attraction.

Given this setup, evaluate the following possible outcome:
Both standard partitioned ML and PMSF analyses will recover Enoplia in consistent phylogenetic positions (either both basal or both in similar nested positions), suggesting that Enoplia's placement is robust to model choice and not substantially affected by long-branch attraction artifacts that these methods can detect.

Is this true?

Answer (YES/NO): YES